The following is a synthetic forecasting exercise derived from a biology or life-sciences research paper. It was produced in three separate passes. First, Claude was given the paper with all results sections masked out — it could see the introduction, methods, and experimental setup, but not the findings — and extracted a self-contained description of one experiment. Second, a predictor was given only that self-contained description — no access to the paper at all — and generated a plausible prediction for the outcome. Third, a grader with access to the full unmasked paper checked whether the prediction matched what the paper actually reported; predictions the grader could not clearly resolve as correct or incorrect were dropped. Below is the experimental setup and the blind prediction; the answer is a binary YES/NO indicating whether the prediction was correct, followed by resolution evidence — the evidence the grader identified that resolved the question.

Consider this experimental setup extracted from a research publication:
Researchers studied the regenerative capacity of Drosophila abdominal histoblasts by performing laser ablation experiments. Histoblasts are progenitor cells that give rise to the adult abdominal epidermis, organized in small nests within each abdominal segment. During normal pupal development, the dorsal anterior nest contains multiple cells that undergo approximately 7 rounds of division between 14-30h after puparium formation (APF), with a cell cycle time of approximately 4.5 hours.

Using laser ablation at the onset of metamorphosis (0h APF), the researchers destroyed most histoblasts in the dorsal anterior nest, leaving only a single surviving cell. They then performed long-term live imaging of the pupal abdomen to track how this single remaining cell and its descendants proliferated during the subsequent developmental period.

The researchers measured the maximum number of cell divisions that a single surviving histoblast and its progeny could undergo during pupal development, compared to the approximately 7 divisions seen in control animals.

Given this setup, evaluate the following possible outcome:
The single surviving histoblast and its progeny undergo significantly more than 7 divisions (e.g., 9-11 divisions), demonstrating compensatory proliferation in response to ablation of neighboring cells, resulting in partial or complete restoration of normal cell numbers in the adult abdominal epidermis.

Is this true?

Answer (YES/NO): YES